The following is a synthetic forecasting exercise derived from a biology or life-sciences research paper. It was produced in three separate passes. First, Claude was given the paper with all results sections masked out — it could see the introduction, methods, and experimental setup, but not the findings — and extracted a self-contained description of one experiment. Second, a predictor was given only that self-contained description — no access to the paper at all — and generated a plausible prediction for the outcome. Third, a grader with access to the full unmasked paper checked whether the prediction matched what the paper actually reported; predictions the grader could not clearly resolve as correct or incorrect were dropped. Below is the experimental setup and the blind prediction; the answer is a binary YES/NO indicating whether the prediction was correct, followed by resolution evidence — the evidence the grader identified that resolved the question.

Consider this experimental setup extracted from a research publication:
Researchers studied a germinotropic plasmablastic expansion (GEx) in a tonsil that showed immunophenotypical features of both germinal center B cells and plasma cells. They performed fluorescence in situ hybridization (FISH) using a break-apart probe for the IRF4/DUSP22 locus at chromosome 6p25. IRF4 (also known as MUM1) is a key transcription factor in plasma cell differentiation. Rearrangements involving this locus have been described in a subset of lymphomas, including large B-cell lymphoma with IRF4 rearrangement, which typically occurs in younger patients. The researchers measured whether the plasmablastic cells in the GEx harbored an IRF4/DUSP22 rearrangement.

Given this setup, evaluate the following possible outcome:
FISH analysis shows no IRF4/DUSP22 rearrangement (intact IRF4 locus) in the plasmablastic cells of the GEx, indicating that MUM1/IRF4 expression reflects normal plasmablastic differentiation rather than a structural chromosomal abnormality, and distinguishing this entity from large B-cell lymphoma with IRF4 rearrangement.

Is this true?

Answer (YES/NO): YES